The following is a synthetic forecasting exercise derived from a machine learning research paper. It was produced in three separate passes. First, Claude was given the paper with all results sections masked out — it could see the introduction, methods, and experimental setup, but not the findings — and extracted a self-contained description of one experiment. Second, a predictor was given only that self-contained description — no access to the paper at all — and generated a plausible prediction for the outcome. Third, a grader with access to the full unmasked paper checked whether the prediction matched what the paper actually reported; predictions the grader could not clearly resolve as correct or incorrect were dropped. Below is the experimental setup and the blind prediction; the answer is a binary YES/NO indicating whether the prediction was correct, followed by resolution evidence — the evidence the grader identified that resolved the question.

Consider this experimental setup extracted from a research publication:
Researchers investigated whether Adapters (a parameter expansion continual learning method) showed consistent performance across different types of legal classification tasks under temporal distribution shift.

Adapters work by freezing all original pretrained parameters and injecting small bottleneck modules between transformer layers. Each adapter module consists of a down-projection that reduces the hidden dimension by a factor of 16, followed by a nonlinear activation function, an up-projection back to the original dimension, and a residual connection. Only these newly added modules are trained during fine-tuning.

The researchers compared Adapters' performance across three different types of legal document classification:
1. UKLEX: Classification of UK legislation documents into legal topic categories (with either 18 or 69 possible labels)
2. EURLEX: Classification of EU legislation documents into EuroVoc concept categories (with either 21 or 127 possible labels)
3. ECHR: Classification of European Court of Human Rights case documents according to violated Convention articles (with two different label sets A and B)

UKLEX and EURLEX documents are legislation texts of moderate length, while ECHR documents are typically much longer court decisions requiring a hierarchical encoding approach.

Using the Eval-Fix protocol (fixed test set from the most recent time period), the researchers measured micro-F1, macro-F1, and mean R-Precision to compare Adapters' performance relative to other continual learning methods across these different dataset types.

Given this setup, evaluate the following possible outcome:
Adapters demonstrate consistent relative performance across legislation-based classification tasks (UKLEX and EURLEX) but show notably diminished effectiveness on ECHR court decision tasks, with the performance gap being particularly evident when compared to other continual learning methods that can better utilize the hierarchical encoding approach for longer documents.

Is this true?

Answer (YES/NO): NO